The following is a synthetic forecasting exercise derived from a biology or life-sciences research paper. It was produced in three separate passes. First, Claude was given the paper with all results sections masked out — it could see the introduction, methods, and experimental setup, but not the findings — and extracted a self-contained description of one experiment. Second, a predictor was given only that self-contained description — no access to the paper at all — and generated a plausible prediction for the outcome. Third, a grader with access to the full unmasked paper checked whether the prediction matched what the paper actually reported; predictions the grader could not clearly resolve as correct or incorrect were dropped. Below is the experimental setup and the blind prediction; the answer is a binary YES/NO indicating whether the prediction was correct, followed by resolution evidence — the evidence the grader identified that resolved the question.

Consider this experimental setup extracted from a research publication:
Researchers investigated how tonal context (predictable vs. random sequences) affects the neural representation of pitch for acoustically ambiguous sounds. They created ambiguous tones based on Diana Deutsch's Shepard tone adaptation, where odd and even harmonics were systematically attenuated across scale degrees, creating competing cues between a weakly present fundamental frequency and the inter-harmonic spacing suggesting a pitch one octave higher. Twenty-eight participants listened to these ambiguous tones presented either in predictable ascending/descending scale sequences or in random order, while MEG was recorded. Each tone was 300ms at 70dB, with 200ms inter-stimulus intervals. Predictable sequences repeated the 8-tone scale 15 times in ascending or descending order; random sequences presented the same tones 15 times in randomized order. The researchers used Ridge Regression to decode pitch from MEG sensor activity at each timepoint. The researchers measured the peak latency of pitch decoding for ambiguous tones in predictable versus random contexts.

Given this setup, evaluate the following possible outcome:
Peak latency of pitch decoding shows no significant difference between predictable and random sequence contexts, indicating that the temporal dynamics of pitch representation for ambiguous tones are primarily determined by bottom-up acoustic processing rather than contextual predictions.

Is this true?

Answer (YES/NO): NO